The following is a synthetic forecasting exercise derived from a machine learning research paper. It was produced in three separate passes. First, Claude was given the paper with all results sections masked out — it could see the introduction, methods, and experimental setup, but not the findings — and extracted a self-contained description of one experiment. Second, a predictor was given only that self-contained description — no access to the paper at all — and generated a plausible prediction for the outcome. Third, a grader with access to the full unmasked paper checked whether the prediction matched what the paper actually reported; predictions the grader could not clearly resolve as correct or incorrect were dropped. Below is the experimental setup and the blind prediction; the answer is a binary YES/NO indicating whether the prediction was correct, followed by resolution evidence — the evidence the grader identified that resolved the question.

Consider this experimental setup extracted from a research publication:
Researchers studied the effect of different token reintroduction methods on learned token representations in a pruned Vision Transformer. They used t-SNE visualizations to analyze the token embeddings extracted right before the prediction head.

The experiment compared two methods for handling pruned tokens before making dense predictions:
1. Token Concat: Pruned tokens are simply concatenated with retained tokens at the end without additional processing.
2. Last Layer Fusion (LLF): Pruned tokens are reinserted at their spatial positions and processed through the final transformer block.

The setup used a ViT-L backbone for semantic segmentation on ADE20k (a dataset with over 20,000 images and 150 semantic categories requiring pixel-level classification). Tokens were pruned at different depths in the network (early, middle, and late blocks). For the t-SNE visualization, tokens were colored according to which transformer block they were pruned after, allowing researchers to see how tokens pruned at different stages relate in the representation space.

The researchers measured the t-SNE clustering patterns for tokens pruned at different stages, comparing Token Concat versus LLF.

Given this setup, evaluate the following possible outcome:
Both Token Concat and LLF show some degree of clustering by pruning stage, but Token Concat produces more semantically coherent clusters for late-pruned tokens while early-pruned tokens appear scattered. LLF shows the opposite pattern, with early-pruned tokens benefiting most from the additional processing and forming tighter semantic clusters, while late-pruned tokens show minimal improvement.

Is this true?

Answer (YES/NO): NO